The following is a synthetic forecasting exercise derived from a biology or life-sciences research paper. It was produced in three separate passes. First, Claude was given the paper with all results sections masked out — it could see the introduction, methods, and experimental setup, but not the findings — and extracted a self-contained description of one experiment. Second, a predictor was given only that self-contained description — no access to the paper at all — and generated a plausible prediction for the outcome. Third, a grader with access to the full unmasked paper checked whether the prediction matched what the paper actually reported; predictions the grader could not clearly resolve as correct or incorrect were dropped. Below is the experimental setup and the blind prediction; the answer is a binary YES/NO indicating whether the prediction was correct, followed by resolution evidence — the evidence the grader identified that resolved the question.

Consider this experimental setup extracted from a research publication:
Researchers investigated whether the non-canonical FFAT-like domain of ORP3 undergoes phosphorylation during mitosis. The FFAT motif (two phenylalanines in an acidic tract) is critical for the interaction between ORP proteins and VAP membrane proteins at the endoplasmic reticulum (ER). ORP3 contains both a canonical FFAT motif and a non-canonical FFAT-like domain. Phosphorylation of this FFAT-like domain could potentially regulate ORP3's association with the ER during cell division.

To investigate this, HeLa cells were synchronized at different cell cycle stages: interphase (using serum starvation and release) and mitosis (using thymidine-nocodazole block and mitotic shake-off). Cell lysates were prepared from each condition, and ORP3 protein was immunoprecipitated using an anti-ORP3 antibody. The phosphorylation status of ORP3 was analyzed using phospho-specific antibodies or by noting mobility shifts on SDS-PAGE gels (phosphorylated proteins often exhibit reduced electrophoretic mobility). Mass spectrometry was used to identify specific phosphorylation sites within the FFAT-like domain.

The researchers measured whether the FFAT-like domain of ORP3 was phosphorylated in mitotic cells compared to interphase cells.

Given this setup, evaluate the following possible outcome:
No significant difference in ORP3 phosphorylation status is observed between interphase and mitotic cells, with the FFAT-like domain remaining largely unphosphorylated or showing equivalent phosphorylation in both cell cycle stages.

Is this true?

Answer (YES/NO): NO